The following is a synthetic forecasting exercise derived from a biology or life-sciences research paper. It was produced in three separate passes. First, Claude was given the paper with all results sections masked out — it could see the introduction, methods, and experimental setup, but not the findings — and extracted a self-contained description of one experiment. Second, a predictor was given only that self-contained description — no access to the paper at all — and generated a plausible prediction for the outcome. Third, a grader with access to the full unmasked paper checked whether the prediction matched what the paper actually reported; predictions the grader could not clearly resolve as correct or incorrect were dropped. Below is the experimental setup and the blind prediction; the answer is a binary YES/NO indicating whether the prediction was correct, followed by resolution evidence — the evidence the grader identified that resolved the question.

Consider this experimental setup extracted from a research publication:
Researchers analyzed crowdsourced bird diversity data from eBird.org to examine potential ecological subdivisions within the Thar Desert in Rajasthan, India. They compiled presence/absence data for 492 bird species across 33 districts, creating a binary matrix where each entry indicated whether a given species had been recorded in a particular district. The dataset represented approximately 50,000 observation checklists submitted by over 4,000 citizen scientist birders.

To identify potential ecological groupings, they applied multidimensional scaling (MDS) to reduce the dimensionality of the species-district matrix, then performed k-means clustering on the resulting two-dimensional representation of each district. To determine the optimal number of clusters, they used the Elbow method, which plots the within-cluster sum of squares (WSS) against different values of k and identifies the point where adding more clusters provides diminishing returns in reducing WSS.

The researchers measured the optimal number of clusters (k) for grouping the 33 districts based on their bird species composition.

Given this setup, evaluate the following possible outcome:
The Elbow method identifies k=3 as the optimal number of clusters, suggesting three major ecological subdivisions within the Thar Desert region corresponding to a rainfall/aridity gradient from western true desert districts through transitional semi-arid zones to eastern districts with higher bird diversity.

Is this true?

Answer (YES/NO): NO